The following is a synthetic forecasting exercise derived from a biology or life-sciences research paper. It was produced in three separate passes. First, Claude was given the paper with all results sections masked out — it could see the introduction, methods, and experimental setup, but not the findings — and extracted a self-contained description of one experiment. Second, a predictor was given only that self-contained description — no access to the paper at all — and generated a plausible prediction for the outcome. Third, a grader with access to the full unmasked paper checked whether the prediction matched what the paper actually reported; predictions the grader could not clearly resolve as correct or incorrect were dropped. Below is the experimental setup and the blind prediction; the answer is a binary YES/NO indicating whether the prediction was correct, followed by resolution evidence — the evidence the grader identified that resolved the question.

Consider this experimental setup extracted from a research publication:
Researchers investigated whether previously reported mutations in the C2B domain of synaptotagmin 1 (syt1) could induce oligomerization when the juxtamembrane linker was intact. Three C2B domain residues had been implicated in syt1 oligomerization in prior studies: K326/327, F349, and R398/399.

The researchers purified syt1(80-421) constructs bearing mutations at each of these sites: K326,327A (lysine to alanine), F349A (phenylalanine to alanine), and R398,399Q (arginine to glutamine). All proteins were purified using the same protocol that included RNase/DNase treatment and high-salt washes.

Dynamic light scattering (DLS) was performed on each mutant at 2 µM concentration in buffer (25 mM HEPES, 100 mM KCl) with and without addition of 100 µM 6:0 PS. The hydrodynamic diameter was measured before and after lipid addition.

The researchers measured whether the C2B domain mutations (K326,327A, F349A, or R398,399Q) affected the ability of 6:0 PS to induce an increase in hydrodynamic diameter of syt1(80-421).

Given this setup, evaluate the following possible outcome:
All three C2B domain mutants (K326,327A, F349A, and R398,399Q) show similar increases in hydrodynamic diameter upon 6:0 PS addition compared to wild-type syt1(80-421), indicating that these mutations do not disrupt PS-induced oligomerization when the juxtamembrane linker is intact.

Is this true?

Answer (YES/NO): YES